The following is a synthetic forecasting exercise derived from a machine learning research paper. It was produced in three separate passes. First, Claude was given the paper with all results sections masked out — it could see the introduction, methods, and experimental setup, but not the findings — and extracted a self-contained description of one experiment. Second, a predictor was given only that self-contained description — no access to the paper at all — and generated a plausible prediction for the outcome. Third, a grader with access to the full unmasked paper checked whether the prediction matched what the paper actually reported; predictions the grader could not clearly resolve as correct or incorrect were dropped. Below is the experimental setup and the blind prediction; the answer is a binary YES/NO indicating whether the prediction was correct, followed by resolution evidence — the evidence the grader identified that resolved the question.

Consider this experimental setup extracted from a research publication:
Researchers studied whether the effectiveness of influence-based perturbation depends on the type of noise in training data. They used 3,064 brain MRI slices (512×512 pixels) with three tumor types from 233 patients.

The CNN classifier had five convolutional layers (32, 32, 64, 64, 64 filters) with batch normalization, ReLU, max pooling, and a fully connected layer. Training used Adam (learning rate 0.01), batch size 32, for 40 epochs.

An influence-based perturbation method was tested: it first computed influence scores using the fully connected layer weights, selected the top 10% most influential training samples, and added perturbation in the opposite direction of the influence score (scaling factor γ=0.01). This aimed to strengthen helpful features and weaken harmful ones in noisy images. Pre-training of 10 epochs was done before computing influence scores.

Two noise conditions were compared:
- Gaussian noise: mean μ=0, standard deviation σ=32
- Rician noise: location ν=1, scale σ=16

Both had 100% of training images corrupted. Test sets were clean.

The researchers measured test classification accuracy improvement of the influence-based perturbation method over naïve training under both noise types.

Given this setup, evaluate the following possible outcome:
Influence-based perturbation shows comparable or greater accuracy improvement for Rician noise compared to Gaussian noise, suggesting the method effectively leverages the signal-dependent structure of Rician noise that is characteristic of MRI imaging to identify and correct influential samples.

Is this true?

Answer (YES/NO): YES